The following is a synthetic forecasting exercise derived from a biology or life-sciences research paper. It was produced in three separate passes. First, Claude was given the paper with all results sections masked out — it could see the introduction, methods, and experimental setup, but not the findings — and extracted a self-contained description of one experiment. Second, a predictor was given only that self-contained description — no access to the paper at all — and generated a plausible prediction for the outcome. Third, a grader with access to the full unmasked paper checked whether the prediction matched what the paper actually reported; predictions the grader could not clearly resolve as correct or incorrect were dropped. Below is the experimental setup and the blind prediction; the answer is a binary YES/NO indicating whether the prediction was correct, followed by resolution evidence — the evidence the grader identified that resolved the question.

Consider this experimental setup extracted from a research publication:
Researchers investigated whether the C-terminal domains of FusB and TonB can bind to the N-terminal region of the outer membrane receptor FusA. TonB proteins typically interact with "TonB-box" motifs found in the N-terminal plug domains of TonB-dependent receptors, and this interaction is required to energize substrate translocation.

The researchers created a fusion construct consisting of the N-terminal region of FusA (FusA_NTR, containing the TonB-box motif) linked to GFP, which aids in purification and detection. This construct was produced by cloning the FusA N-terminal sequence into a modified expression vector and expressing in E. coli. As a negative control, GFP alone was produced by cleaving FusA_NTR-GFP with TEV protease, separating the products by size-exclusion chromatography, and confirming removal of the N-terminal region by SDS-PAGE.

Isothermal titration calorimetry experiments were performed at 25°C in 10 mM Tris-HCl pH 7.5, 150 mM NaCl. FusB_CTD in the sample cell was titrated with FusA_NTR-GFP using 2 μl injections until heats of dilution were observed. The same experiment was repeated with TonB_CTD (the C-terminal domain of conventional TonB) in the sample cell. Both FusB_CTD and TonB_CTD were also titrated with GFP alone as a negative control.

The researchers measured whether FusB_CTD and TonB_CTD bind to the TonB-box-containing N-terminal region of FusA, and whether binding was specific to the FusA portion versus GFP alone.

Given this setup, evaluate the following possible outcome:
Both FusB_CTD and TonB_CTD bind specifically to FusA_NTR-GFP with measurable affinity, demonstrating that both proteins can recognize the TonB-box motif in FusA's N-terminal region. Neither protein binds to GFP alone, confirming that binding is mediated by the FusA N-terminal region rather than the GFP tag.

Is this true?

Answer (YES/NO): NO